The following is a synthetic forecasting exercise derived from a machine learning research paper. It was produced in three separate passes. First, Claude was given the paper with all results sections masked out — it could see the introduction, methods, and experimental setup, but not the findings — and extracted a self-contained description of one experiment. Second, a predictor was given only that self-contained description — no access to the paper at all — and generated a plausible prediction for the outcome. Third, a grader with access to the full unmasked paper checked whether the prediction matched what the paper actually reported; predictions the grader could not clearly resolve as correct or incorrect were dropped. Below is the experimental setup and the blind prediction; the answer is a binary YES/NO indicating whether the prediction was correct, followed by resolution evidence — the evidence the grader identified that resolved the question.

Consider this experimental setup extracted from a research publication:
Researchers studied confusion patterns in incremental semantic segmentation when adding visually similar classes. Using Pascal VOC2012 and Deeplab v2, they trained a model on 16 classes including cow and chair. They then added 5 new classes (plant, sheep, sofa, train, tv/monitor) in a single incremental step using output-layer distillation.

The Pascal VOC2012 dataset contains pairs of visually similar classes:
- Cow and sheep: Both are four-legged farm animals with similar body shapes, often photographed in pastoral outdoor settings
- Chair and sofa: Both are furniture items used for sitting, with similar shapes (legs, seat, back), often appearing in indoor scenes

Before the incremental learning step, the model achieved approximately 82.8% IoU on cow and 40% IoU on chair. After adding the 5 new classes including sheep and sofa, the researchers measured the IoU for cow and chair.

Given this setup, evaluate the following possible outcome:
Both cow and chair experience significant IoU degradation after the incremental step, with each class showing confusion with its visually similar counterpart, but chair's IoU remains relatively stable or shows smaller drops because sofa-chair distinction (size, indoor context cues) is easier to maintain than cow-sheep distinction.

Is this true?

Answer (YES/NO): NO